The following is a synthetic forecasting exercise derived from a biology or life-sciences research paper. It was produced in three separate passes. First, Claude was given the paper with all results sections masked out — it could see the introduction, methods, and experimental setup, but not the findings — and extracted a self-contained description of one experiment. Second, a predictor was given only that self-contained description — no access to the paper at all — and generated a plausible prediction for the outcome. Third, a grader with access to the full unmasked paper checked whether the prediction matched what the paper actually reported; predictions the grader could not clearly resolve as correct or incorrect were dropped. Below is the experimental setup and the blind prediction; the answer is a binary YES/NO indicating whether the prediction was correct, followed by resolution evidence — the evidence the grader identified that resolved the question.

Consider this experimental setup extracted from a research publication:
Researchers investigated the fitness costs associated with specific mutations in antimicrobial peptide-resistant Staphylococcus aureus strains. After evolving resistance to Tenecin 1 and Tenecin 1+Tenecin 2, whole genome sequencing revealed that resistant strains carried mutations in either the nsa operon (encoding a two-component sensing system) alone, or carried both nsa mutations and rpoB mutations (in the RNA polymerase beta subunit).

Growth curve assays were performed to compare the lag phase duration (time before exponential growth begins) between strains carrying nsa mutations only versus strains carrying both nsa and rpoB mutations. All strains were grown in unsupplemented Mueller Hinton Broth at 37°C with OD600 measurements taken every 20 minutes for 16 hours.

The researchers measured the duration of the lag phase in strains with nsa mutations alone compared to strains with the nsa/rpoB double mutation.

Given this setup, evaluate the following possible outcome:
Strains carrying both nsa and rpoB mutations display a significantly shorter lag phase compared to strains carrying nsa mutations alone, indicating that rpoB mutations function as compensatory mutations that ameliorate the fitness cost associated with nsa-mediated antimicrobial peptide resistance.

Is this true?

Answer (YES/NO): NO